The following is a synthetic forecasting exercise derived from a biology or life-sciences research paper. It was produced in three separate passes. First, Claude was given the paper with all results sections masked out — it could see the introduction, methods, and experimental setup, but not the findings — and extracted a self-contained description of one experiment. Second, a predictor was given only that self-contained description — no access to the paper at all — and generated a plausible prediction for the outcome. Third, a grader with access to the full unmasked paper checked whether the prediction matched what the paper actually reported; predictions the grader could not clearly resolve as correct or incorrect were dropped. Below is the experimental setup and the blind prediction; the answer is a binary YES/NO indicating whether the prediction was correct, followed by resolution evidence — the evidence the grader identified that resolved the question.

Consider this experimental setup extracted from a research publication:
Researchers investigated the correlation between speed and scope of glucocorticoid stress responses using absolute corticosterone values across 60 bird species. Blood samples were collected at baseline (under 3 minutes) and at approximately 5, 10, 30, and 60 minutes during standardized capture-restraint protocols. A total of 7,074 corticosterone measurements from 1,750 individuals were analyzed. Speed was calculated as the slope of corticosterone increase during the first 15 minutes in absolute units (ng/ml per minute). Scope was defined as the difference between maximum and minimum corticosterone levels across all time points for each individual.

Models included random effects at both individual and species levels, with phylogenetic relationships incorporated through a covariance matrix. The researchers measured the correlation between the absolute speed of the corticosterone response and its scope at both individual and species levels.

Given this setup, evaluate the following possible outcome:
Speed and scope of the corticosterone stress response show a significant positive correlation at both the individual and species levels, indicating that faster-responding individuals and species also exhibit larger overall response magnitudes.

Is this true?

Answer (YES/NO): YES